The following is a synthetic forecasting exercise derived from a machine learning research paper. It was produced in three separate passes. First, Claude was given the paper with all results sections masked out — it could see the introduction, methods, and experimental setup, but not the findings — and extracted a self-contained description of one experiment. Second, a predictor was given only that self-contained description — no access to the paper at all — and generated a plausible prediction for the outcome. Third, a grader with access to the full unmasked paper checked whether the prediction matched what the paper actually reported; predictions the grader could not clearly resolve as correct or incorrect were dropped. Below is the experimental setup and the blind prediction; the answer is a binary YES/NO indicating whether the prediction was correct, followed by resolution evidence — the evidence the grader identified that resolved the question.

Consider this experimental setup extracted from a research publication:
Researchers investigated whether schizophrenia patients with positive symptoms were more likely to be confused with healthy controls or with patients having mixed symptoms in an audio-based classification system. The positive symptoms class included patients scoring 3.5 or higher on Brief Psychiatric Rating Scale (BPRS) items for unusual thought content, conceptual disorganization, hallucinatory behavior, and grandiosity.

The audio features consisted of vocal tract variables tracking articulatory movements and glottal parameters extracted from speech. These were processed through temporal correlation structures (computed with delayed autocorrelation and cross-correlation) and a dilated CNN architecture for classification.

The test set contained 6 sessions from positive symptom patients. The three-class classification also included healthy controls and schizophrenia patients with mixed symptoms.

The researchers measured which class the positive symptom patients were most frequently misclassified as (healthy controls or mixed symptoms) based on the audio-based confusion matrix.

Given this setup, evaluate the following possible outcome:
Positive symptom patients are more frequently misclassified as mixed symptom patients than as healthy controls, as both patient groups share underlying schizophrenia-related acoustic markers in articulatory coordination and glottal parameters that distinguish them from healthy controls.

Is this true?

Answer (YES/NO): YES